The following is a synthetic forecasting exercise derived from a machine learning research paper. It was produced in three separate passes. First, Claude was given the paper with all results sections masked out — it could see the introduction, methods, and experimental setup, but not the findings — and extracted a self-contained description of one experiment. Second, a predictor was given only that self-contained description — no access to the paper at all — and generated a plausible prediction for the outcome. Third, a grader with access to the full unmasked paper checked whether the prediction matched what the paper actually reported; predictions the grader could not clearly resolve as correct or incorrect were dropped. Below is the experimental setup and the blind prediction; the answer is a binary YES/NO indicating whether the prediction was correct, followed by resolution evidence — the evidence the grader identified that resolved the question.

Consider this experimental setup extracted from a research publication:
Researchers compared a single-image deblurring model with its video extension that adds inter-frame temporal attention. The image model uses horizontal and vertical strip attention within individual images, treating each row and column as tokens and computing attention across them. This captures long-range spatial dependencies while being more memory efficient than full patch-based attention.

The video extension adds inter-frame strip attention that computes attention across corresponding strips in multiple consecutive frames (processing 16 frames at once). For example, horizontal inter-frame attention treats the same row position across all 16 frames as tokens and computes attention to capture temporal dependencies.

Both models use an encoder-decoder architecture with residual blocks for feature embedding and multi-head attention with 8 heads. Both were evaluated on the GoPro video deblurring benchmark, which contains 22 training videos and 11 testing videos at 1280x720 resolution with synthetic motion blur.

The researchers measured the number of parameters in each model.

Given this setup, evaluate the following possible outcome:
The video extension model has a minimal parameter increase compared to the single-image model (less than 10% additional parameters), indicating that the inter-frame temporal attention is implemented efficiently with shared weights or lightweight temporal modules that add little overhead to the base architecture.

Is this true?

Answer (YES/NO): NO